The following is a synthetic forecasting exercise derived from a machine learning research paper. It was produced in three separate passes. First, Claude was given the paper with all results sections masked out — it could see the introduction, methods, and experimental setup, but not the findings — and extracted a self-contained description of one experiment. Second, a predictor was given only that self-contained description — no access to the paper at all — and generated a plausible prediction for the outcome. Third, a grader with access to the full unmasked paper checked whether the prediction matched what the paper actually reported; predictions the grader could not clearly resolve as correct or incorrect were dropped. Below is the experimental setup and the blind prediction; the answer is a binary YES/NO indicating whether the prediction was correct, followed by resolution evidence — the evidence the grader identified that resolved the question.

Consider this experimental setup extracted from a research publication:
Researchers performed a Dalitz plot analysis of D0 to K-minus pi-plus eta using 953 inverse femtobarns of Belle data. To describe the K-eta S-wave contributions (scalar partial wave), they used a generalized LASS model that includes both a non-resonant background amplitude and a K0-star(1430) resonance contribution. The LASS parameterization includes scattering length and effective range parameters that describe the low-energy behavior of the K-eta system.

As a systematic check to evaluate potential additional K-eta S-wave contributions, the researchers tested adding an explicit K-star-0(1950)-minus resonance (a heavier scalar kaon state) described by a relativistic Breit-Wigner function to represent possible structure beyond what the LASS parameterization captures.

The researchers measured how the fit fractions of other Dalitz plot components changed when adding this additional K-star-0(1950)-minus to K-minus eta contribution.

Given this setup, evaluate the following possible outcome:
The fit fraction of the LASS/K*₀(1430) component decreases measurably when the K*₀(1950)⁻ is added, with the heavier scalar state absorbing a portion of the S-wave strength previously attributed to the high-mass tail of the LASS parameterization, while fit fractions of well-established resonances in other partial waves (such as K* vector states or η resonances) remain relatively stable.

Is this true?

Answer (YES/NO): NO